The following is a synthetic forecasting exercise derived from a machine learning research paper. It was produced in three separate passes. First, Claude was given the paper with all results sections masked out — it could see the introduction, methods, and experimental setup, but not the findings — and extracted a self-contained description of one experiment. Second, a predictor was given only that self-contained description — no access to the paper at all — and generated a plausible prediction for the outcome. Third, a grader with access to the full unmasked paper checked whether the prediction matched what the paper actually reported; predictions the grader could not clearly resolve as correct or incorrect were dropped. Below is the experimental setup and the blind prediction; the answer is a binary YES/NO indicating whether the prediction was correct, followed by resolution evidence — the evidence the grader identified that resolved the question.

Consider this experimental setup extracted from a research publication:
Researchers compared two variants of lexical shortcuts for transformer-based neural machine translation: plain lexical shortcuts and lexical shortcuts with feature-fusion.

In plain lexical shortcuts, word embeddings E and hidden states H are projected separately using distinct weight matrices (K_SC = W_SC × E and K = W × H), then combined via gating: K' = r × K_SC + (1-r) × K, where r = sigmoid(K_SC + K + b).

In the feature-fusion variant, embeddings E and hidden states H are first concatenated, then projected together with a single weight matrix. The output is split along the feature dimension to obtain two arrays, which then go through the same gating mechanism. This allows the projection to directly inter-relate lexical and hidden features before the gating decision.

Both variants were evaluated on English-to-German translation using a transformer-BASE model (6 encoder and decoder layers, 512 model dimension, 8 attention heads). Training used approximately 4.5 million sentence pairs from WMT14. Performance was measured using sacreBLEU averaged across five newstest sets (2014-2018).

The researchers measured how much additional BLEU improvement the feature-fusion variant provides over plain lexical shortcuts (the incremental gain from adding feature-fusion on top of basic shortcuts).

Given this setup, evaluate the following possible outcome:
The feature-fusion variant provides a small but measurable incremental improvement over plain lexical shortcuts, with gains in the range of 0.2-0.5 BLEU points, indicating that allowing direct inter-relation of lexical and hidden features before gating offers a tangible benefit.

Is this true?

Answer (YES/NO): YES